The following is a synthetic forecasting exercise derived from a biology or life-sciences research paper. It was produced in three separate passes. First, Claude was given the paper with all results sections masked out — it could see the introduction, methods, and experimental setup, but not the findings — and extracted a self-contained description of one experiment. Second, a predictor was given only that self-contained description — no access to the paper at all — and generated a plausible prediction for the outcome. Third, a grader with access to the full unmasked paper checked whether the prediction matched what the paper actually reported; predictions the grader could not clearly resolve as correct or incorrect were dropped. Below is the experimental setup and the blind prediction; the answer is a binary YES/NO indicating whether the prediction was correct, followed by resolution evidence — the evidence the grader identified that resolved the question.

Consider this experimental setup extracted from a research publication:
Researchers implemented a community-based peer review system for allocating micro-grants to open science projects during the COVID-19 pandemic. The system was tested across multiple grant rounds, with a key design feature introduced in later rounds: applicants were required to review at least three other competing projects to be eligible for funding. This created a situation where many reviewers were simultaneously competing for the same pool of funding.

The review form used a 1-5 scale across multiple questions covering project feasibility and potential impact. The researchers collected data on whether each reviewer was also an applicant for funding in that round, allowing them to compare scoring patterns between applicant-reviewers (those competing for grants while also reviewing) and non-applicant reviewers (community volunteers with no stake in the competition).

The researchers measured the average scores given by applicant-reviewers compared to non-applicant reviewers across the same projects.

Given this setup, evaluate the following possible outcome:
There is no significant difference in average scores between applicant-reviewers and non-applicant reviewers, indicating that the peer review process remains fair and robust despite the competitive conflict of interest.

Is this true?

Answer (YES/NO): NO